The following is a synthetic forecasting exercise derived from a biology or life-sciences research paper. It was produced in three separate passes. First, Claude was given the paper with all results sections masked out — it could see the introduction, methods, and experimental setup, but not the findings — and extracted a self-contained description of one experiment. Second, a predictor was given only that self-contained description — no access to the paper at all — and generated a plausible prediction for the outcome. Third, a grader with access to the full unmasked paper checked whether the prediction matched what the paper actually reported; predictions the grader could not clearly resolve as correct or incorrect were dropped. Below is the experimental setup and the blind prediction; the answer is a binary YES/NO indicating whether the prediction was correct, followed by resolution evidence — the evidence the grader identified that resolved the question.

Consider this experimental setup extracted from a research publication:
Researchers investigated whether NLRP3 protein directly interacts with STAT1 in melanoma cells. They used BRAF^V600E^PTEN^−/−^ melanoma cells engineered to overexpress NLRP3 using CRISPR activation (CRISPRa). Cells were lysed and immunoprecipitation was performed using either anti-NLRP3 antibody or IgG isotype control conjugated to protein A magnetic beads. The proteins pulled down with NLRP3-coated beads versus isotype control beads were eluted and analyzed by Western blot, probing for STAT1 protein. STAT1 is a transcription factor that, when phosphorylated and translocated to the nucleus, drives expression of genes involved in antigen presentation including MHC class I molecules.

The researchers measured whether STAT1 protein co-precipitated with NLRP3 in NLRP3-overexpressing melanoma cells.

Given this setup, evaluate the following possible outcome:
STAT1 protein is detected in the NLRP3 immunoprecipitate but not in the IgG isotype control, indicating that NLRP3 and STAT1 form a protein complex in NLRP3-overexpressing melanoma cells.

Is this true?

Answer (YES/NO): YES